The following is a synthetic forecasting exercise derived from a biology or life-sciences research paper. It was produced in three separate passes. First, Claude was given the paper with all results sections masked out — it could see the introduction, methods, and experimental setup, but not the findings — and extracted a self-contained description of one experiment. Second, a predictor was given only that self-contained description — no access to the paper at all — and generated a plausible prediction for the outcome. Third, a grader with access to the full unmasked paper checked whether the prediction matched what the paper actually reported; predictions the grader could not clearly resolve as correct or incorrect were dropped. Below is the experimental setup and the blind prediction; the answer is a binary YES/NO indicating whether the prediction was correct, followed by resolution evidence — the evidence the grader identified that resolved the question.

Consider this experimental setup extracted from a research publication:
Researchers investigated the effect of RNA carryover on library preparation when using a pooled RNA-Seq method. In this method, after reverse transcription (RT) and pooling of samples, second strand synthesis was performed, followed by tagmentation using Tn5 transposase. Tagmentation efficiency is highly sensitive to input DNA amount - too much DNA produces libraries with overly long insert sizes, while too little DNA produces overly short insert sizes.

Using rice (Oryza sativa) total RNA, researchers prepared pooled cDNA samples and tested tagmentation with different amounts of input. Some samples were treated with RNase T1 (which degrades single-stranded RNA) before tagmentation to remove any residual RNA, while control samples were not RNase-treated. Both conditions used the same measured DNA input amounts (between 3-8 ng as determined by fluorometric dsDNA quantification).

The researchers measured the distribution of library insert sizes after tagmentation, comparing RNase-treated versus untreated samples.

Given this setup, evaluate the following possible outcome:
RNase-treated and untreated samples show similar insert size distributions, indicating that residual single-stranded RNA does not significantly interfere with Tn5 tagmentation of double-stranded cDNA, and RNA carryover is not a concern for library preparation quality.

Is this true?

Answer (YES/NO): NO